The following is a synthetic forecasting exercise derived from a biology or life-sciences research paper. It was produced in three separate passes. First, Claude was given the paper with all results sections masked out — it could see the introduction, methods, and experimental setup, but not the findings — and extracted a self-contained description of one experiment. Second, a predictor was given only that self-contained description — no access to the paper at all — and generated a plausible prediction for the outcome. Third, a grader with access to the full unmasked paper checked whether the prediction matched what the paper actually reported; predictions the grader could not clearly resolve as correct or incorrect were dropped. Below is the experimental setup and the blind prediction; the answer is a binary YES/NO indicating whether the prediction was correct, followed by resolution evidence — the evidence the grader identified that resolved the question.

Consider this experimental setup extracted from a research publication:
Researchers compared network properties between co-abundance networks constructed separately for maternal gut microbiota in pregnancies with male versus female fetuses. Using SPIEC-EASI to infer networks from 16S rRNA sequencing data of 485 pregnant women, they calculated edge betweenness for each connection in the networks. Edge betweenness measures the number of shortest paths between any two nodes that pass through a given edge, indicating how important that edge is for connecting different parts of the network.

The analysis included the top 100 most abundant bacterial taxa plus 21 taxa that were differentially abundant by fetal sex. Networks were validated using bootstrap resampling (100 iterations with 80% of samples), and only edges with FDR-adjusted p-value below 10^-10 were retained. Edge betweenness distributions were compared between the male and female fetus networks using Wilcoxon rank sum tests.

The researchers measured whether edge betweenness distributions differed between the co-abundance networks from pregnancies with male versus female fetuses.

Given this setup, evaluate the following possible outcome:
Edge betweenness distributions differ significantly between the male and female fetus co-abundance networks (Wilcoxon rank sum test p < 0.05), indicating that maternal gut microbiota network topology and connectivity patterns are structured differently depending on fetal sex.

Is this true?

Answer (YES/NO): YES